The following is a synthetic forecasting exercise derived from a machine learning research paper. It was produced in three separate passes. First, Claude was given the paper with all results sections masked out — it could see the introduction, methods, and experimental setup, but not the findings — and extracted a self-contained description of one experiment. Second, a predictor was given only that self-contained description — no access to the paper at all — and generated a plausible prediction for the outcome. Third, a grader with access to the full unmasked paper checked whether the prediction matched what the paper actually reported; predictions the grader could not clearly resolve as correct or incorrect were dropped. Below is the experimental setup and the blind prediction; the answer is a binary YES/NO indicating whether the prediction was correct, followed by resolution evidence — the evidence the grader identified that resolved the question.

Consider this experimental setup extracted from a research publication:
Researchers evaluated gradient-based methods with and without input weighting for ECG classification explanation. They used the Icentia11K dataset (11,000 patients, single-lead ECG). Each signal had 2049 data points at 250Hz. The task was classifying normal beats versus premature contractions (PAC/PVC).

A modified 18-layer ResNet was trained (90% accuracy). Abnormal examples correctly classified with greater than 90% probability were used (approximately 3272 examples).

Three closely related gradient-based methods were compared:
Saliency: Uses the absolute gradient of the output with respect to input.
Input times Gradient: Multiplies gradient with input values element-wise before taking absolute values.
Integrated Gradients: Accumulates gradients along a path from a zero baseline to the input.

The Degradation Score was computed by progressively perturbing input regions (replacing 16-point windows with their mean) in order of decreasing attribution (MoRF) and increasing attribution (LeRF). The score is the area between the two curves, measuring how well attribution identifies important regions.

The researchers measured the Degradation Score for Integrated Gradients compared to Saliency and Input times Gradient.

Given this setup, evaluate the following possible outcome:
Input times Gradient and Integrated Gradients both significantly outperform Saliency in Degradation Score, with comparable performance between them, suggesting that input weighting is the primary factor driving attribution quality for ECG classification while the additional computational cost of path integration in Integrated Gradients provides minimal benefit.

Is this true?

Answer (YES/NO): YES